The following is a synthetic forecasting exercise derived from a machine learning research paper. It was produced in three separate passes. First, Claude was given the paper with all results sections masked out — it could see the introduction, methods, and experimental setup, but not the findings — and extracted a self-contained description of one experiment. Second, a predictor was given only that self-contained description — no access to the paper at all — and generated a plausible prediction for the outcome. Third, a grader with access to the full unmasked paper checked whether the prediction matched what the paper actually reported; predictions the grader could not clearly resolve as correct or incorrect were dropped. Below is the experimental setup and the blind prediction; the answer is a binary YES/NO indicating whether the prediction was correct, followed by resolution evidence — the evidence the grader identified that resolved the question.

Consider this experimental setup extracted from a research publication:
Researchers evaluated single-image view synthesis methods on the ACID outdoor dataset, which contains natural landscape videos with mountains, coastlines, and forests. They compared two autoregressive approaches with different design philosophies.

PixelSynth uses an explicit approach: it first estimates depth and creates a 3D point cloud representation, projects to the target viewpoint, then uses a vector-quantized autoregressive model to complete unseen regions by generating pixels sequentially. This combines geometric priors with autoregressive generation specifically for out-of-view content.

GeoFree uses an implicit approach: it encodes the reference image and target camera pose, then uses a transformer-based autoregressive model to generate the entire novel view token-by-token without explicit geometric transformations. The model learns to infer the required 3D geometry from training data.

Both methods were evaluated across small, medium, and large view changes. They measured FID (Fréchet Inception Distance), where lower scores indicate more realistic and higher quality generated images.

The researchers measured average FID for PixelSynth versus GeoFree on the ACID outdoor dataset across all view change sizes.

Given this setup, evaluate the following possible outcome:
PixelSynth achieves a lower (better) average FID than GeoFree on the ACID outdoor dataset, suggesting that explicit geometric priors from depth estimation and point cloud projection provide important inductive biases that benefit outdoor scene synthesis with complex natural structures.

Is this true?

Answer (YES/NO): NO